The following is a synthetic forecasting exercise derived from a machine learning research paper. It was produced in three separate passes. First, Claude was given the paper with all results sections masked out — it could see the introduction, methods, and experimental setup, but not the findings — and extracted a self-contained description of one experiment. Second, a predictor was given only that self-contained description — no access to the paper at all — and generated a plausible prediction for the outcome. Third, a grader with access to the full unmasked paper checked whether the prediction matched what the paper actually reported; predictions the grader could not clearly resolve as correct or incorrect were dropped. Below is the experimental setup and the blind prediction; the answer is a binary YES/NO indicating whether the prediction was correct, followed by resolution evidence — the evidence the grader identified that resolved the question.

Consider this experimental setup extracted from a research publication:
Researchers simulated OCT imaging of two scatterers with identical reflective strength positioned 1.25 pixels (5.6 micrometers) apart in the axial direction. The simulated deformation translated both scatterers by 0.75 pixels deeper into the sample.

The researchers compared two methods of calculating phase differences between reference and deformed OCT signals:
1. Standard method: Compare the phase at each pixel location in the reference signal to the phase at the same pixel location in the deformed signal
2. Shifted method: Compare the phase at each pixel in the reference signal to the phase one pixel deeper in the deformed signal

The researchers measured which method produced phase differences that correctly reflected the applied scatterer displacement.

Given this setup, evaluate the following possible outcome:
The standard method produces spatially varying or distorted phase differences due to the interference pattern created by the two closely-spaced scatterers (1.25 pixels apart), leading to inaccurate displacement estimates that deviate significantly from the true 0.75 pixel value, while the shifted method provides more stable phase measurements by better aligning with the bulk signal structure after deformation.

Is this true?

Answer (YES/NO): YES